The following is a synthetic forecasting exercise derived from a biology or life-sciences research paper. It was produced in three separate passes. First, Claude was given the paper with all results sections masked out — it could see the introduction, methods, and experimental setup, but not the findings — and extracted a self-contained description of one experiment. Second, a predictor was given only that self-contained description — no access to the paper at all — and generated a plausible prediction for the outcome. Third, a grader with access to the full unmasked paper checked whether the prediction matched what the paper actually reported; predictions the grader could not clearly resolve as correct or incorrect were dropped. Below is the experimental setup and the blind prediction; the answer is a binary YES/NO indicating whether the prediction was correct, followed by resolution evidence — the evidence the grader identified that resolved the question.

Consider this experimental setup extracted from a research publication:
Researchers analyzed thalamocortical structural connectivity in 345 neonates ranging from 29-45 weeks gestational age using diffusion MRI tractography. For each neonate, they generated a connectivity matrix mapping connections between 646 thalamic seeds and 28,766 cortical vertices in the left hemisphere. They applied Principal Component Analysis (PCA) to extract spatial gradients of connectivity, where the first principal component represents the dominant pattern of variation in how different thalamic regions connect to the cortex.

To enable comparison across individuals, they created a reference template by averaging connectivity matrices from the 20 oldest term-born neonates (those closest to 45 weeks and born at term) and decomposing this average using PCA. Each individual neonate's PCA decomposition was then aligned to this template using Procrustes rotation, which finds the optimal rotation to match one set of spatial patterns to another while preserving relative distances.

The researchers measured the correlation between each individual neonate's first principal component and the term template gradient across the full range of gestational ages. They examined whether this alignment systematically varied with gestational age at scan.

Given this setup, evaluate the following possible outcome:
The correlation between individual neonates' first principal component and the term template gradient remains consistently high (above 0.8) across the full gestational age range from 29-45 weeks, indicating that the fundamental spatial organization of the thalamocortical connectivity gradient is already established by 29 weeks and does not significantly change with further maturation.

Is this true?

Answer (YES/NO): NO